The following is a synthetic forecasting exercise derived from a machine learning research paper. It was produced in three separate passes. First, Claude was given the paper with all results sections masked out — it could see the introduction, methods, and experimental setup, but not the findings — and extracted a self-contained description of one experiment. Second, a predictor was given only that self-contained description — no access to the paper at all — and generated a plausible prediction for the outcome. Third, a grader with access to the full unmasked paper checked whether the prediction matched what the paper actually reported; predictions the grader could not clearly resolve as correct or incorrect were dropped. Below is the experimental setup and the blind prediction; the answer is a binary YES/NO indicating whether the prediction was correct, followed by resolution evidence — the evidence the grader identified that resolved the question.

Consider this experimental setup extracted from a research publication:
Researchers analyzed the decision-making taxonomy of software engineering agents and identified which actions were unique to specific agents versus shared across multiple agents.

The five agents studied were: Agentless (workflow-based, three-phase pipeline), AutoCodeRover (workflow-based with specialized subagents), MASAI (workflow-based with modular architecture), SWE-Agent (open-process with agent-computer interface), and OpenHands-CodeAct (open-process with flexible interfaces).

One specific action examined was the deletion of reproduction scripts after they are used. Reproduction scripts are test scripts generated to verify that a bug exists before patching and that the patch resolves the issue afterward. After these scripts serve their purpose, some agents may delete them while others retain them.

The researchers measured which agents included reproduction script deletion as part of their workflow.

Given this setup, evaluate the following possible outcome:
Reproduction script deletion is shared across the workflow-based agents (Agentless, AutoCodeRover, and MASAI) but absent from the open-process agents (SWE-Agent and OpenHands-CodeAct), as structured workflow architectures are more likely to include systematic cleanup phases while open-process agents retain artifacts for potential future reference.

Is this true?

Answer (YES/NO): NO